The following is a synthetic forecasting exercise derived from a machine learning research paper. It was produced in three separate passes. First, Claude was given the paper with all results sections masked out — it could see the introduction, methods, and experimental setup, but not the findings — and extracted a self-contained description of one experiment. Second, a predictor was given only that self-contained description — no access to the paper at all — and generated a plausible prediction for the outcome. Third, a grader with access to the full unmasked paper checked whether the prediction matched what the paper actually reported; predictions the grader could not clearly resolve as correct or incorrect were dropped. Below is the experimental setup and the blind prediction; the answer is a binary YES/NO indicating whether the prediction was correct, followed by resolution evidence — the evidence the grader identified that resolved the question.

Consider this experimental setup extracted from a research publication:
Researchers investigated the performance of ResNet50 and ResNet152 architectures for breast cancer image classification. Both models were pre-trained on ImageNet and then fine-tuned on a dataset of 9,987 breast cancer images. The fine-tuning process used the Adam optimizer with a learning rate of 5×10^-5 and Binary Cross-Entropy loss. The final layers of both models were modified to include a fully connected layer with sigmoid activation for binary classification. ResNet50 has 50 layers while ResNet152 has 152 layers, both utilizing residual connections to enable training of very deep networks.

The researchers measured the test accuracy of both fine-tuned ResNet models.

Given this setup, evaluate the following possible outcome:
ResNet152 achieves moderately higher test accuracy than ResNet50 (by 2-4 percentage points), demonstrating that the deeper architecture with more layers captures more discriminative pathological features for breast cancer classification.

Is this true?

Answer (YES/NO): NO